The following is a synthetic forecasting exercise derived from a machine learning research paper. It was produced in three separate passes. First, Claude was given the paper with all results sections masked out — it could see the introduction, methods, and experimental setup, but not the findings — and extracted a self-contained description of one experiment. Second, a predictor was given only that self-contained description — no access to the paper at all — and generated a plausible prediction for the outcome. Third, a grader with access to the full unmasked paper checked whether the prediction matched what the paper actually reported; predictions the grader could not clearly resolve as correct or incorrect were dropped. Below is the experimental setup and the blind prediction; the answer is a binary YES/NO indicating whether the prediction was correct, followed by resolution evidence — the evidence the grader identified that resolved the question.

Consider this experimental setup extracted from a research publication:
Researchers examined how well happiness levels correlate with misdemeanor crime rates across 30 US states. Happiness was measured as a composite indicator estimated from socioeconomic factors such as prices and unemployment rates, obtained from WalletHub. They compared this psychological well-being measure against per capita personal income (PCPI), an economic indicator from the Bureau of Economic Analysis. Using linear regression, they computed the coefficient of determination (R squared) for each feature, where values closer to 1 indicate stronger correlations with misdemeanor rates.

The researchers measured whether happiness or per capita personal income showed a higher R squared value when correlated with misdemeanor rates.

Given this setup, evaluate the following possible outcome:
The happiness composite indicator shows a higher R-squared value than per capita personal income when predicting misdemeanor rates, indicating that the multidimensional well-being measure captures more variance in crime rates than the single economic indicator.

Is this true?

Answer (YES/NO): YES